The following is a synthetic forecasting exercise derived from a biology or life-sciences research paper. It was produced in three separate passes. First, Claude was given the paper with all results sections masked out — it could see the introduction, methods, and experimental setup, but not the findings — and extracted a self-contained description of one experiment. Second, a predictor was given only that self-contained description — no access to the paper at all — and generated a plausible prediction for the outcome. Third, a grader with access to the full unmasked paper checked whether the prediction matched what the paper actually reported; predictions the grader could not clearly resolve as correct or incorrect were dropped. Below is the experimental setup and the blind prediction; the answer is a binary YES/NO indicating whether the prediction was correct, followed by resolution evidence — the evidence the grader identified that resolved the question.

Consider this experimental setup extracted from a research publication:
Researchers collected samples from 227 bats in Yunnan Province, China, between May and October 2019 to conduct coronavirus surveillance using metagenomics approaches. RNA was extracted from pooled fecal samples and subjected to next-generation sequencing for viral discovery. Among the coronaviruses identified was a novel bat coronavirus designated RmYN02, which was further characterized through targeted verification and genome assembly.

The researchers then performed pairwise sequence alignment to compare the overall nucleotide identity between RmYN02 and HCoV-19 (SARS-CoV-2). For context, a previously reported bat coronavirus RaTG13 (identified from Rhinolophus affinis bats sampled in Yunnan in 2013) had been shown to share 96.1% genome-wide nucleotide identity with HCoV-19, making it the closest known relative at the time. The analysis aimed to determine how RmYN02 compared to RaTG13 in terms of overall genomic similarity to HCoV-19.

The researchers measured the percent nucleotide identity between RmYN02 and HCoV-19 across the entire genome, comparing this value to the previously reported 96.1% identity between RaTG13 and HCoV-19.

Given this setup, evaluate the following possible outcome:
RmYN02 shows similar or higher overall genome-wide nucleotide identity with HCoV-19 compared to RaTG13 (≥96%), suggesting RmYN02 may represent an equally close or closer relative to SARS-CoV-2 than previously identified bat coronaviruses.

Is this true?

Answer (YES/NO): NO